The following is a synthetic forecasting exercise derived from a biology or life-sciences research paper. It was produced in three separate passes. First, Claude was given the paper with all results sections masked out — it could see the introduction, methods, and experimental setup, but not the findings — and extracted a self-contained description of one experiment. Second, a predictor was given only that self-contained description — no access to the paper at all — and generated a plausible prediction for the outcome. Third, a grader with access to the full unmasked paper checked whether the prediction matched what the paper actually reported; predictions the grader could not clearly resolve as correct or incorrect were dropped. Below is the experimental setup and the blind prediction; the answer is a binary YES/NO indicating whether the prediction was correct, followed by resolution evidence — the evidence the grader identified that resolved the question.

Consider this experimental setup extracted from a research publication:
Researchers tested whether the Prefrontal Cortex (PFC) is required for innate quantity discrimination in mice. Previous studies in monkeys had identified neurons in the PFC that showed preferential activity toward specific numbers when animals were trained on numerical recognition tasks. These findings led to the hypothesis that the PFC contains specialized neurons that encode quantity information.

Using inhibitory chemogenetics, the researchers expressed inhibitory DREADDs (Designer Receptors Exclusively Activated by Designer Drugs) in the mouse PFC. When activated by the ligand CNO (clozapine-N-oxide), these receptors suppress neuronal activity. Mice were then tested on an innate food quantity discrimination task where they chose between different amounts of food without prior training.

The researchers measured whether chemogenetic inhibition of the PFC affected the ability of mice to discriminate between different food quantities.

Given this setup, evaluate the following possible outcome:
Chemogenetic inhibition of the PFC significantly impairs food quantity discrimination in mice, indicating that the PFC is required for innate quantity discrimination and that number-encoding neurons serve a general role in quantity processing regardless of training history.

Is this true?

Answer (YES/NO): NO